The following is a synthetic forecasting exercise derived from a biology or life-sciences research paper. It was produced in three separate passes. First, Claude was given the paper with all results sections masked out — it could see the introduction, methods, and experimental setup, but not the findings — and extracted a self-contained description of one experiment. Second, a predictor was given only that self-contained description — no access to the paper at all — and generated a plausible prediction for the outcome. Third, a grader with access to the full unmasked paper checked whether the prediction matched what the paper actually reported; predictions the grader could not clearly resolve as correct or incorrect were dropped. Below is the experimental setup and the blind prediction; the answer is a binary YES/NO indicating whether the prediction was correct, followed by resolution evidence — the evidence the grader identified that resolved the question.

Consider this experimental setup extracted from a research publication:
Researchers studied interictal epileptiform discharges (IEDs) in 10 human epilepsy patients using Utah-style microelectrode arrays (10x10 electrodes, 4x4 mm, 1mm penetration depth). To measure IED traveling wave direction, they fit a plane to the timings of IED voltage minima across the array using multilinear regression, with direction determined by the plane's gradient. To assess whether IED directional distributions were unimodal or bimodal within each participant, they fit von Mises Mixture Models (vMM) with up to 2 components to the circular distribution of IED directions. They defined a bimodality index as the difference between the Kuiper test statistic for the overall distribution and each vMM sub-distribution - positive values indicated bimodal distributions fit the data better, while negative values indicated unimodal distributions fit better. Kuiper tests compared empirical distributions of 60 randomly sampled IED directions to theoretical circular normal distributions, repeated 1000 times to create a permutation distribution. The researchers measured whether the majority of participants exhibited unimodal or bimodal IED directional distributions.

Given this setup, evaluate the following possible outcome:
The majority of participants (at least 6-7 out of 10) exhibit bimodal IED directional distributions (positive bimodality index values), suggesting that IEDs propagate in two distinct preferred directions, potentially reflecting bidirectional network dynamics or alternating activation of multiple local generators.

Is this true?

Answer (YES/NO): YES